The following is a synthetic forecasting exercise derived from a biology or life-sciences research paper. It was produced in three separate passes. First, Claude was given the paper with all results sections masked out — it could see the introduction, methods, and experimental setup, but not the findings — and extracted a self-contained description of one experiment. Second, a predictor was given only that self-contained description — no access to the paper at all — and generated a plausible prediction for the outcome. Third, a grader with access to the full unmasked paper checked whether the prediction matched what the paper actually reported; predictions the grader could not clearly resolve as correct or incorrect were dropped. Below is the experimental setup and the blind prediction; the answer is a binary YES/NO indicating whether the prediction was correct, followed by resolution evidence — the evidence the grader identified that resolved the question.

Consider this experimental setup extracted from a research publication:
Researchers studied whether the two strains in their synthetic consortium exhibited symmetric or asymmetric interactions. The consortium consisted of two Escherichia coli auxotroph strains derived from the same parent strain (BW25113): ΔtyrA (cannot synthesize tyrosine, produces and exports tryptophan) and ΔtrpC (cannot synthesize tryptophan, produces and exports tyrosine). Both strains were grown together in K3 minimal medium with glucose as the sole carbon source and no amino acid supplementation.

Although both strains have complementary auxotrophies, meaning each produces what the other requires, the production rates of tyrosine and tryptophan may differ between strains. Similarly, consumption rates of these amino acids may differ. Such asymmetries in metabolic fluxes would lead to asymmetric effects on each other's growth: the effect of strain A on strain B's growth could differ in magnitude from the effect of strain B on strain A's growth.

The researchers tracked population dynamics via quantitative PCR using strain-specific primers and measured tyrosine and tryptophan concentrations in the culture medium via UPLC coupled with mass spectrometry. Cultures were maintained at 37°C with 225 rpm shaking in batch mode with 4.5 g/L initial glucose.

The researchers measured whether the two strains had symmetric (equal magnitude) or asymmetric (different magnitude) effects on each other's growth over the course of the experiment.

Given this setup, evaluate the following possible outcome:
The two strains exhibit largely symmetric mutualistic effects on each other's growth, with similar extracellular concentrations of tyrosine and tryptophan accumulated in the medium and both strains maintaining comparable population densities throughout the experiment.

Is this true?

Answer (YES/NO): NO